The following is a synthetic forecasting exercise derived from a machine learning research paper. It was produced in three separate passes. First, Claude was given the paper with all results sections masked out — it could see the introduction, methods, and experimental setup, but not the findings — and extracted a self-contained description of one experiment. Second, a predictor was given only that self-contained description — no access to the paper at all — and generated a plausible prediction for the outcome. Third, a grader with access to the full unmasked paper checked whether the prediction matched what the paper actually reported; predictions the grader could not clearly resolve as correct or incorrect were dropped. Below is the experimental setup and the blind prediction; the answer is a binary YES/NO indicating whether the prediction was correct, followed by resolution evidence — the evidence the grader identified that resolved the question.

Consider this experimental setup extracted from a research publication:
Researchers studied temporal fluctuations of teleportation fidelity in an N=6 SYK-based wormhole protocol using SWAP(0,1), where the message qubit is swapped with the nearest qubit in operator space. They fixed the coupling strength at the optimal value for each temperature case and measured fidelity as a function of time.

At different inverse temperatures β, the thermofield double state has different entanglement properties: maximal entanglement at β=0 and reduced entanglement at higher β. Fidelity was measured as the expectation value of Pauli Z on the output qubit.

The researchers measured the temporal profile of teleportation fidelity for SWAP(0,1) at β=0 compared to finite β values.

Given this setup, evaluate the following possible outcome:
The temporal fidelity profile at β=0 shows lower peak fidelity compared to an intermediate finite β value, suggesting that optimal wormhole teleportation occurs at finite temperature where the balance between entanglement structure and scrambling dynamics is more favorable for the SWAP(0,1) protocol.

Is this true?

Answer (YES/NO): NO